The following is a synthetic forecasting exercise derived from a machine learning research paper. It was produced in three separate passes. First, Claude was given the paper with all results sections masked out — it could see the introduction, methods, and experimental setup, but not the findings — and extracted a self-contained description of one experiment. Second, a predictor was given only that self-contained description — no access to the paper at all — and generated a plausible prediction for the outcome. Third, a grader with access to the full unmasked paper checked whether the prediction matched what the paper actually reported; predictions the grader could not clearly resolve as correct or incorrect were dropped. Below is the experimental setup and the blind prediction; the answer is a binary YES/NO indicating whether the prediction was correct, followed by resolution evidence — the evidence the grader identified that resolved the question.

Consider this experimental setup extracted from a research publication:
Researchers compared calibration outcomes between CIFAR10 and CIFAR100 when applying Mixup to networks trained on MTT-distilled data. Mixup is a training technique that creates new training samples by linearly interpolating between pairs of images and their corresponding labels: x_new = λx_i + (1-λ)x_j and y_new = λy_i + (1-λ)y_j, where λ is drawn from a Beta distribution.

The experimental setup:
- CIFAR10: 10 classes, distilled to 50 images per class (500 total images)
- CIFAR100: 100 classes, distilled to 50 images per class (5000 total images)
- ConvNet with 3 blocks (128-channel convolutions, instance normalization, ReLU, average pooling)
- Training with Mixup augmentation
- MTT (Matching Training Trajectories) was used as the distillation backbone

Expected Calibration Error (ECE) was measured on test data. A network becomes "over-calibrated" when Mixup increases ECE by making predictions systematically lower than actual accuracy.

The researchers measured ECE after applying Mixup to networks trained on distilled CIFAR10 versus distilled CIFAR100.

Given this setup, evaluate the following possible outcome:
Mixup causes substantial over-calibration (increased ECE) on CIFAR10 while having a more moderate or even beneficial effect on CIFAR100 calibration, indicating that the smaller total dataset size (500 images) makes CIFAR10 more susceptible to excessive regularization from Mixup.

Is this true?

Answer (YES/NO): YES